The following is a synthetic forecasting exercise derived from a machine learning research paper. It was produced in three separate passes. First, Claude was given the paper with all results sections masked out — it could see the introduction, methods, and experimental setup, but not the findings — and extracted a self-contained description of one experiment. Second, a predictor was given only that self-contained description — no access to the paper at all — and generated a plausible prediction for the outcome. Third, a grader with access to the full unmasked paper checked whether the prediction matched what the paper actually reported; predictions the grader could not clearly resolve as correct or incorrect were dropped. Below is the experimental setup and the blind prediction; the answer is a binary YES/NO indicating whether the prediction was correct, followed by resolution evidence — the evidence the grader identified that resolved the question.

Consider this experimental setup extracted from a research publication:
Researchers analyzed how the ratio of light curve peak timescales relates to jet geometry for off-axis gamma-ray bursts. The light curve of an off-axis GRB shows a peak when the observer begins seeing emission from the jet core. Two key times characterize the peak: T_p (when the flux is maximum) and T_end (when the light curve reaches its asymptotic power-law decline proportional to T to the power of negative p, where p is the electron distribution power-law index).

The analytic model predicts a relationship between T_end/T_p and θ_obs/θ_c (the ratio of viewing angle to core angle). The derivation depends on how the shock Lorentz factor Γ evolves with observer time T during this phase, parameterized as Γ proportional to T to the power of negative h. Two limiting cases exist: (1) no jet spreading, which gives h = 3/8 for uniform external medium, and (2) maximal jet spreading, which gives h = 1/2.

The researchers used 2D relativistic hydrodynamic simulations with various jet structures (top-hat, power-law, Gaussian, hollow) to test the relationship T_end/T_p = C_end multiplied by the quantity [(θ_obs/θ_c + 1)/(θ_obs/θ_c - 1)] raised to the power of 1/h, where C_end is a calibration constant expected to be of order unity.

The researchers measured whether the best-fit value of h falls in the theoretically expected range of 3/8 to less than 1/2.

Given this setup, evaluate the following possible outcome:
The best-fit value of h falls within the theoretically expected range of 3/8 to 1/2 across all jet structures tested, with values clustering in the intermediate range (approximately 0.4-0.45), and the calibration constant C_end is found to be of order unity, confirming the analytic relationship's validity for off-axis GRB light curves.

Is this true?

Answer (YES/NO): YES